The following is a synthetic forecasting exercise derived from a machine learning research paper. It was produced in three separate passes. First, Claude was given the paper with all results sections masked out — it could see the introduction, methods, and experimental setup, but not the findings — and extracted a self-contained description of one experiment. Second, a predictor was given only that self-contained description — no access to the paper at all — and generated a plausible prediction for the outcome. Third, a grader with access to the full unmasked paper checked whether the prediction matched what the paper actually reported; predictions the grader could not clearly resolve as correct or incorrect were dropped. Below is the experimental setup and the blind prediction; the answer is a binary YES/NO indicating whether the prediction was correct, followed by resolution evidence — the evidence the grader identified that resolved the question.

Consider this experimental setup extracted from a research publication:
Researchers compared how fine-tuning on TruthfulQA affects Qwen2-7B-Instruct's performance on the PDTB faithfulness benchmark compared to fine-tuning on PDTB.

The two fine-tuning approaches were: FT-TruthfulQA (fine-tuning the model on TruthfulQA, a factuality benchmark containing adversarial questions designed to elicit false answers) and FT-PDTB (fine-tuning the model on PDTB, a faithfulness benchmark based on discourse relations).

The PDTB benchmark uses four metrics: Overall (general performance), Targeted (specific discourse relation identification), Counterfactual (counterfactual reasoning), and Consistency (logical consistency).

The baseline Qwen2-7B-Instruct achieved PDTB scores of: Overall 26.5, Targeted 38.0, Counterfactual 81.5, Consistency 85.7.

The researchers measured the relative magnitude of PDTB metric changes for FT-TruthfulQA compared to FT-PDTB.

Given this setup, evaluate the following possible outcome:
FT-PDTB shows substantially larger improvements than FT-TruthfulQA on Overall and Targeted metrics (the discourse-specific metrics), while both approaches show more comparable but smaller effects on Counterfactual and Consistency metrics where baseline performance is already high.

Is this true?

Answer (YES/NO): NO